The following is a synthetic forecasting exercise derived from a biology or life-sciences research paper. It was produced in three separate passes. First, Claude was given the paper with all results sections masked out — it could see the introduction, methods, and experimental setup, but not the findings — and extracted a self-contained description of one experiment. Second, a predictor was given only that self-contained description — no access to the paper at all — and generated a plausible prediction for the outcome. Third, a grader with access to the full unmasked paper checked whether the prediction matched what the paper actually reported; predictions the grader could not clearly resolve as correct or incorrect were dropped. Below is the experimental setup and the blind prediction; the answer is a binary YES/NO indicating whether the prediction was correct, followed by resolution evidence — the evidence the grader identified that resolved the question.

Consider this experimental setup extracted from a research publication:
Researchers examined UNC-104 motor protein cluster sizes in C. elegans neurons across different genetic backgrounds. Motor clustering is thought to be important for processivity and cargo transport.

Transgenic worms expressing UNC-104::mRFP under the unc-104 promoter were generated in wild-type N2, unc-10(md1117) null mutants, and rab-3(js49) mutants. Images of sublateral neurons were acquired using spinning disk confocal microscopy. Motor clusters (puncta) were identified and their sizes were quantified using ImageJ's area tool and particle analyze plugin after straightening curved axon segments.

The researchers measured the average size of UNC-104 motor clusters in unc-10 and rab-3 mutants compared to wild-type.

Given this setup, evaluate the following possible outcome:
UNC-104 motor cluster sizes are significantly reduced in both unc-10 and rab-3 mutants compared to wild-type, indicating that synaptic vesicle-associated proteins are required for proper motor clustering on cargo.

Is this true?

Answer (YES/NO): NO